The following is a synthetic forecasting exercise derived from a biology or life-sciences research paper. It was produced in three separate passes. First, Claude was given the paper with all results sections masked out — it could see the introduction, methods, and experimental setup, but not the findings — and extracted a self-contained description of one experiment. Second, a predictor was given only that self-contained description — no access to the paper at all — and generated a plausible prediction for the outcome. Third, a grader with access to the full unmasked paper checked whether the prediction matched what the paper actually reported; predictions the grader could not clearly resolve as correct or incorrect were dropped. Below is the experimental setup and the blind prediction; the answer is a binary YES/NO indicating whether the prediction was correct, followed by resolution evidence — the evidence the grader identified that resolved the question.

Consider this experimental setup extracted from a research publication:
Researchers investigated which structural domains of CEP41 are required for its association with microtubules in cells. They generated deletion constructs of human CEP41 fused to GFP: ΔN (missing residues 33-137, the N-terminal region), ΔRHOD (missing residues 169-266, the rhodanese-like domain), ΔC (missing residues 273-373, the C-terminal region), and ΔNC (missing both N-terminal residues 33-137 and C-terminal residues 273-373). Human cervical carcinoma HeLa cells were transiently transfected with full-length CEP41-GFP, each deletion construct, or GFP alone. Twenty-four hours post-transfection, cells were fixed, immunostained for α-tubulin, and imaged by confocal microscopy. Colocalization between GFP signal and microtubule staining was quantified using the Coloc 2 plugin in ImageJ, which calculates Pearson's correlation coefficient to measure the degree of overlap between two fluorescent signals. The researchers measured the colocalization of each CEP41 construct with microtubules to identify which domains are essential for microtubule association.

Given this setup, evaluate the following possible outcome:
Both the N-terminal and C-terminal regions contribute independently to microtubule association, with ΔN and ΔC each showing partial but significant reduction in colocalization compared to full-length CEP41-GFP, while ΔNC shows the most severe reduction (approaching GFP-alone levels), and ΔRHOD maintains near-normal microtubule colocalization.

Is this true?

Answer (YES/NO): NO